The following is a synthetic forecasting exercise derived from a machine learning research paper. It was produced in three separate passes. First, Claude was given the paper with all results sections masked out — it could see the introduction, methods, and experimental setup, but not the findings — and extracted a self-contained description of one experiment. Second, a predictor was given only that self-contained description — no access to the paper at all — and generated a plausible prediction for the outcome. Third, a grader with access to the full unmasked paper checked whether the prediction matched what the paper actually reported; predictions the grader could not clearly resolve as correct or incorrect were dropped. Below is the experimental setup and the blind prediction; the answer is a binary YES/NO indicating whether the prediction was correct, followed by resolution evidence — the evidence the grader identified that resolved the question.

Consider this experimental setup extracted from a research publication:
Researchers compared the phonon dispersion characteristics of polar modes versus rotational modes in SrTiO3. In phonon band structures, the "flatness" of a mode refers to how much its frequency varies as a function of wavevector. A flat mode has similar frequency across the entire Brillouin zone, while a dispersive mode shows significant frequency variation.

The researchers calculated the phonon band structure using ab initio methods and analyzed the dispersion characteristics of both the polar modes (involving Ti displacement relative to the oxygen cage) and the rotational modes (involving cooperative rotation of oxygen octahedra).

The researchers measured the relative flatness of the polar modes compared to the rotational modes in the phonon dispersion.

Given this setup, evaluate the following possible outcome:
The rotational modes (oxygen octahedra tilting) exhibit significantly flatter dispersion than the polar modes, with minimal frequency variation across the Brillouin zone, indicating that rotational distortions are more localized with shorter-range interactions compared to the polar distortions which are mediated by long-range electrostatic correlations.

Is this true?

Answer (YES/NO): NO